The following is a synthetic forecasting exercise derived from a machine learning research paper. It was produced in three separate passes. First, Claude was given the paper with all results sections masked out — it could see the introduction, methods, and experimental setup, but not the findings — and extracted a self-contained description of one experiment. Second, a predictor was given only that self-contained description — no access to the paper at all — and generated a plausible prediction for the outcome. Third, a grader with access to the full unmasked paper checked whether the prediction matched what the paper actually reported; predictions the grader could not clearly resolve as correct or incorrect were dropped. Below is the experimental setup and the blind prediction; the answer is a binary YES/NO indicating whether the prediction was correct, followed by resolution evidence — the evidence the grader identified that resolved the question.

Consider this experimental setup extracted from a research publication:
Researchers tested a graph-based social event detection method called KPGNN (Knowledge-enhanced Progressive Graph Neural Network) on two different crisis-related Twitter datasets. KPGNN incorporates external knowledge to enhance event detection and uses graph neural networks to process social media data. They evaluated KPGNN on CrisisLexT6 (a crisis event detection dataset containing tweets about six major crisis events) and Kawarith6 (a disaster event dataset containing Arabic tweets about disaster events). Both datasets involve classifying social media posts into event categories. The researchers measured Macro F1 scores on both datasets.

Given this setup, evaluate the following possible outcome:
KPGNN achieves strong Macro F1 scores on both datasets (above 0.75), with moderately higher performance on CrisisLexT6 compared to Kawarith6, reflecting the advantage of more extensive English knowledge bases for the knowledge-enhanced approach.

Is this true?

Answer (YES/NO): NO